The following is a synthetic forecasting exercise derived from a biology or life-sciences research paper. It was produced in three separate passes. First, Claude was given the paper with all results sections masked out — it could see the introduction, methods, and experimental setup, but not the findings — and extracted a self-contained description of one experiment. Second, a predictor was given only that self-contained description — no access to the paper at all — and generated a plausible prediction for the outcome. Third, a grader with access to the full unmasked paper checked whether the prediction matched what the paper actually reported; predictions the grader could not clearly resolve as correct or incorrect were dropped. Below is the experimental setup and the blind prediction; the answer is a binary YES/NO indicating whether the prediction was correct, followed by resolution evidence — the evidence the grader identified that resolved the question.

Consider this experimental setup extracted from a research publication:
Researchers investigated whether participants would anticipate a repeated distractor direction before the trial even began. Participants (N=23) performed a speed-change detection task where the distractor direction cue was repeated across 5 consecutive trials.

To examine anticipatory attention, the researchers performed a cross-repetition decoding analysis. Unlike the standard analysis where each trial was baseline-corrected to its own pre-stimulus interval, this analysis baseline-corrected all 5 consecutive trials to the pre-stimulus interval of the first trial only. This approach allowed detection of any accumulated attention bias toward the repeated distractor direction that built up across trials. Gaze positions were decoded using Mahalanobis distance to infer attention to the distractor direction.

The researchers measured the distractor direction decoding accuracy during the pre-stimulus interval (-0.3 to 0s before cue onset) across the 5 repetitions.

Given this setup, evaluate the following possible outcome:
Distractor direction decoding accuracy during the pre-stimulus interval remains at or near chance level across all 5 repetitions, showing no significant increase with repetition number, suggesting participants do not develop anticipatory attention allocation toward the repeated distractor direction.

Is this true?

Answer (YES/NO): NO